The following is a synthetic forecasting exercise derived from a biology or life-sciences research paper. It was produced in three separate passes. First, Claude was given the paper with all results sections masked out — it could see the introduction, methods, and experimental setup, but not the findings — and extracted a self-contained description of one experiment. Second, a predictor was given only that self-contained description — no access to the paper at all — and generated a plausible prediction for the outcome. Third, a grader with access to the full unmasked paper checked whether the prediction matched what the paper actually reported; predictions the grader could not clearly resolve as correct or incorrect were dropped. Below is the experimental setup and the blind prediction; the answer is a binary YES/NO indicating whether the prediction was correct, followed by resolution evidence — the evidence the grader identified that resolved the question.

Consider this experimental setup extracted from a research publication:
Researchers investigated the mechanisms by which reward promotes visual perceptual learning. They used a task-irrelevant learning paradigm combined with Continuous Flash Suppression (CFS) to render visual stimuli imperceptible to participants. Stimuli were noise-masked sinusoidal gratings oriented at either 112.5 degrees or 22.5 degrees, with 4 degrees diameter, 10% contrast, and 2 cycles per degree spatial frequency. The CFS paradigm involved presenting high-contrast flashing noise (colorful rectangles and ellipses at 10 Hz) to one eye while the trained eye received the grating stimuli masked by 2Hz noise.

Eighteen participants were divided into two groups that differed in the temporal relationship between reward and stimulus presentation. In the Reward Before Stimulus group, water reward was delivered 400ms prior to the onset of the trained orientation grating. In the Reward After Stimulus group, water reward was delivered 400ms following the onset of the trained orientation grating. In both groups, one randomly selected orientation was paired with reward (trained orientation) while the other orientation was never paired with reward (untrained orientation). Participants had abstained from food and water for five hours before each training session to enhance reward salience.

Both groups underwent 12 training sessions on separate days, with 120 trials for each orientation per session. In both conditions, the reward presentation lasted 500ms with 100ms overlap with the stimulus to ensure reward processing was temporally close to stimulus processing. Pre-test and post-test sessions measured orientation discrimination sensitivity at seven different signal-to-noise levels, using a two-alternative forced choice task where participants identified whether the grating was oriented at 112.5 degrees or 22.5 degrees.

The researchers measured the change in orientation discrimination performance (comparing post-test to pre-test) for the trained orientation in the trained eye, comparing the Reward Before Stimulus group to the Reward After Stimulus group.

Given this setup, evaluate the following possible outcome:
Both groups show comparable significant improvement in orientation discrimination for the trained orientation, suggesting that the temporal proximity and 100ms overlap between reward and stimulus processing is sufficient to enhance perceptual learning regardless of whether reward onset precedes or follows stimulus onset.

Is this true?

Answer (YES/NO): NO